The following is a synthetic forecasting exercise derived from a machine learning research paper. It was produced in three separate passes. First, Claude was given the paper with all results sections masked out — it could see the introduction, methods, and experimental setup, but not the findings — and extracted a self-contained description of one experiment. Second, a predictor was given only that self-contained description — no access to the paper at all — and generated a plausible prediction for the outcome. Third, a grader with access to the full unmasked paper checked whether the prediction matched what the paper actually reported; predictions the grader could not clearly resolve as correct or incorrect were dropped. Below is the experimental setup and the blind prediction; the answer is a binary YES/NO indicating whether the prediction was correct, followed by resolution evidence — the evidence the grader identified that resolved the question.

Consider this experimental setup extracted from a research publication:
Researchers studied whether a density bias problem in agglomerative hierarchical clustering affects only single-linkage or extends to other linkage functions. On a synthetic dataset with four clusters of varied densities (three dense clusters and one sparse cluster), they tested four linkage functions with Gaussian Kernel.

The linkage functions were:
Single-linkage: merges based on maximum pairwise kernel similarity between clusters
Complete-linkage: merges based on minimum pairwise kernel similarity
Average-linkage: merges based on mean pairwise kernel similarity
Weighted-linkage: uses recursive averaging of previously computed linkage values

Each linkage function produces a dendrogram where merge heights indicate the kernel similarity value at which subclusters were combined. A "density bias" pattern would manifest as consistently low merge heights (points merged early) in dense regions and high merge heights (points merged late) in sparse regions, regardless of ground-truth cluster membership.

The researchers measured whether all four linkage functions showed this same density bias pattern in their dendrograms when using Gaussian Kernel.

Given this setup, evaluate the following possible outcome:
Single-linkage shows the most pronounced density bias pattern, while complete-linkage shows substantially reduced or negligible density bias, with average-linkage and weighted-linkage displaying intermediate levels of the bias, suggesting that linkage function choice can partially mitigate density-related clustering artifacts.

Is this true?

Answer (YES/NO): NO